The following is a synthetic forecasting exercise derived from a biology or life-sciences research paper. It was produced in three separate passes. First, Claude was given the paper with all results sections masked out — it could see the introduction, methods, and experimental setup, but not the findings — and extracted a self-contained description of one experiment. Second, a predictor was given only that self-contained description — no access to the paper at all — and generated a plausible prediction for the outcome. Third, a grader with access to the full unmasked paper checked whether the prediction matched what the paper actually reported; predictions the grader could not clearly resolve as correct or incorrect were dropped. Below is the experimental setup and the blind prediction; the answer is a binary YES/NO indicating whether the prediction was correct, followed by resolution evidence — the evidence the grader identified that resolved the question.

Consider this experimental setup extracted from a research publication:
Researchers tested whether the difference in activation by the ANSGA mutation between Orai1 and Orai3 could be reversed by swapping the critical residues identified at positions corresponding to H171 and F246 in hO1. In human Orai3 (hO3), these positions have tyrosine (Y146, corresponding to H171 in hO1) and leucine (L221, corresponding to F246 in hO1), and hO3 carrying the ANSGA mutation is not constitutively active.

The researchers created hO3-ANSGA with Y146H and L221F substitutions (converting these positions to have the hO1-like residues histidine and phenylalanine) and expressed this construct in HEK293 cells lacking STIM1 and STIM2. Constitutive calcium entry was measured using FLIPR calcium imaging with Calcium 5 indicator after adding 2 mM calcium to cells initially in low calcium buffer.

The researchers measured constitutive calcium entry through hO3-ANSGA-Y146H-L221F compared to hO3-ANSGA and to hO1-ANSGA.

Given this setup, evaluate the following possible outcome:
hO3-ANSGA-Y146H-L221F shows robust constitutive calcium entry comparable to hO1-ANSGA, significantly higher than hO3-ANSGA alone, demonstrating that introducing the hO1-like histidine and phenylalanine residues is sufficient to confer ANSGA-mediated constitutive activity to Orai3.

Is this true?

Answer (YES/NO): NO